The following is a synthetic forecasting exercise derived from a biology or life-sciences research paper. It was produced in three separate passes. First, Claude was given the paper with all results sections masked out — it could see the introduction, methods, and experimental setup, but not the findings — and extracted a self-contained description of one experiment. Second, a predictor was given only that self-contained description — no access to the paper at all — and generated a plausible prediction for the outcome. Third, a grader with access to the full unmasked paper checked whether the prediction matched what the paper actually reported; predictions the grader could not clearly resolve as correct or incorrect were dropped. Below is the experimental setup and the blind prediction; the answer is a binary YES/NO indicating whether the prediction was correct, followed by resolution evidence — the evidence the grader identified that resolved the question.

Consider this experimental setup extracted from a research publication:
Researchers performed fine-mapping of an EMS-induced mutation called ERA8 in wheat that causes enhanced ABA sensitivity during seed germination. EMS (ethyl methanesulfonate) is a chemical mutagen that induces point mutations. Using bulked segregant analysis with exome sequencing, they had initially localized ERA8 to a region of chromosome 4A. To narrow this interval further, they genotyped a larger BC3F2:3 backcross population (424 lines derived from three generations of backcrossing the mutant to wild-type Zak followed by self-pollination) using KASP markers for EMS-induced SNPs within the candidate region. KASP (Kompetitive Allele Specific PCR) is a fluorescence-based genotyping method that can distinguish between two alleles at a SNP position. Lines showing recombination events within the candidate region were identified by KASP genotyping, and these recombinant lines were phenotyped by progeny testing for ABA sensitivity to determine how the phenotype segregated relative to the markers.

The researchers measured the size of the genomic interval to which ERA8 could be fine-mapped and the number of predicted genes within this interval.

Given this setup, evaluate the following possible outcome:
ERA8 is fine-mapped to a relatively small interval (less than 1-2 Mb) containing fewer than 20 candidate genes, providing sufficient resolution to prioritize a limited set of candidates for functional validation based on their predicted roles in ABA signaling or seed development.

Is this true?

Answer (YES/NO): NO